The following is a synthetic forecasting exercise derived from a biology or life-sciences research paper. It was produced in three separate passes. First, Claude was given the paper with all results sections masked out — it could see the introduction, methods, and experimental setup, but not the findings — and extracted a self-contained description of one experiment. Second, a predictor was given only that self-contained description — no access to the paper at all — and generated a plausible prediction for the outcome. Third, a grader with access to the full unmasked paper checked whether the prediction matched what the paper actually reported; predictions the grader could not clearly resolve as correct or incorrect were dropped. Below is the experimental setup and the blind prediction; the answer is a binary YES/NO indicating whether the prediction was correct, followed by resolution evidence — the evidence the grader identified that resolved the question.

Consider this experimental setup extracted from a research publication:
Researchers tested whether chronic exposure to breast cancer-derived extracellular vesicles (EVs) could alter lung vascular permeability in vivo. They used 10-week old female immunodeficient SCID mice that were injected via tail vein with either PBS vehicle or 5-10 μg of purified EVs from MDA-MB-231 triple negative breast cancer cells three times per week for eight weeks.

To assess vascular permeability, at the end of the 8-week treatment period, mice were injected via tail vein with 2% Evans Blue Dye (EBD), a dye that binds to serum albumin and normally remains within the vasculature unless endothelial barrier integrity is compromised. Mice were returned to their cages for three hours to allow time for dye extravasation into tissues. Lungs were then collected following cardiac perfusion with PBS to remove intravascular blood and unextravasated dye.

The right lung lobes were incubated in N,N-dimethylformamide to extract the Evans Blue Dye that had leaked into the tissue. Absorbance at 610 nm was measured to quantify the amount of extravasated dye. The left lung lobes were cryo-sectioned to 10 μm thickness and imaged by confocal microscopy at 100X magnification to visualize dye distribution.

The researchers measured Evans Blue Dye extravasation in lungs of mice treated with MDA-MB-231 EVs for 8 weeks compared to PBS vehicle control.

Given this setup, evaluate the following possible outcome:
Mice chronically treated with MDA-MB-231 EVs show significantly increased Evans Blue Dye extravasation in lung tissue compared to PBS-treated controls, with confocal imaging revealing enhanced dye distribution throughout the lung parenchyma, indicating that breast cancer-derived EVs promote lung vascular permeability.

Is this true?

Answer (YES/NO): YES